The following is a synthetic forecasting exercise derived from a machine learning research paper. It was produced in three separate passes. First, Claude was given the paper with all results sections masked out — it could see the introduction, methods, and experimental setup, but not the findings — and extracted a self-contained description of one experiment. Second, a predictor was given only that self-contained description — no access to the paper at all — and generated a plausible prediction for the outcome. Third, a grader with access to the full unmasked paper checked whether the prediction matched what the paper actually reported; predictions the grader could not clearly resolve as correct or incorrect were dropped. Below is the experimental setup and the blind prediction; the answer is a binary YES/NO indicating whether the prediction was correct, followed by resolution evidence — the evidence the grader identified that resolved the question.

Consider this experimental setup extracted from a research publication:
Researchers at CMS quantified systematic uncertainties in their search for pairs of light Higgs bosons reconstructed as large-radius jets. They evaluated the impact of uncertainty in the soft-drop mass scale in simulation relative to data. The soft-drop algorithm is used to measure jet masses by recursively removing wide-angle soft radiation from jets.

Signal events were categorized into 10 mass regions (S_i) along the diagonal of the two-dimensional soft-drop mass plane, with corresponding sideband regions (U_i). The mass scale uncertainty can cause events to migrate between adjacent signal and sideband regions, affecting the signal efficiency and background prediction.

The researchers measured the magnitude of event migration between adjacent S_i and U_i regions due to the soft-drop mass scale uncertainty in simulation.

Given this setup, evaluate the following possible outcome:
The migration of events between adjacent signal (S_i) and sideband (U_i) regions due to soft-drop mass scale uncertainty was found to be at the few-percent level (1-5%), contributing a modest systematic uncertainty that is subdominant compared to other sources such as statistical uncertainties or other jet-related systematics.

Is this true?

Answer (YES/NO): NO